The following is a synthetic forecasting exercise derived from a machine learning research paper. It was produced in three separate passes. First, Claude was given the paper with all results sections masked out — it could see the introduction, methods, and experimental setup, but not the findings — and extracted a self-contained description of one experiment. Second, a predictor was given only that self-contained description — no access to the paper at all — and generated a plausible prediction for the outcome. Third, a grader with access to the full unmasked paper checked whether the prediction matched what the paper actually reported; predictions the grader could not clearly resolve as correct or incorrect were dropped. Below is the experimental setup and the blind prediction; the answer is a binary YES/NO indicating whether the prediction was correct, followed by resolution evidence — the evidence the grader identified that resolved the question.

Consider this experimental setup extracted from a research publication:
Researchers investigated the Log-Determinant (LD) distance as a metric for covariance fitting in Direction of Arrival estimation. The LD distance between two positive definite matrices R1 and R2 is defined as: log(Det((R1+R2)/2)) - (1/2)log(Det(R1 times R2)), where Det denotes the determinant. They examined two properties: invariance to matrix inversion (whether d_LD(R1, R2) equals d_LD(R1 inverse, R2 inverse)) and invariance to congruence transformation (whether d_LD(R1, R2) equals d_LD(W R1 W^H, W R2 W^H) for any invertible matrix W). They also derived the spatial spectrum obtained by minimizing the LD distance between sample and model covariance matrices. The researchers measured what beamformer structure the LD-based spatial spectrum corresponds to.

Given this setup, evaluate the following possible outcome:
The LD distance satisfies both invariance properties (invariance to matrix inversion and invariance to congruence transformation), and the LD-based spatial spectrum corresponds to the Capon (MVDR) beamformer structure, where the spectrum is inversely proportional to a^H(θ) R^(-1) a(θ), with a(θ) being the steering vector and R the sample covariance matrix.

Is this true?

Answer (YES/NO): NO